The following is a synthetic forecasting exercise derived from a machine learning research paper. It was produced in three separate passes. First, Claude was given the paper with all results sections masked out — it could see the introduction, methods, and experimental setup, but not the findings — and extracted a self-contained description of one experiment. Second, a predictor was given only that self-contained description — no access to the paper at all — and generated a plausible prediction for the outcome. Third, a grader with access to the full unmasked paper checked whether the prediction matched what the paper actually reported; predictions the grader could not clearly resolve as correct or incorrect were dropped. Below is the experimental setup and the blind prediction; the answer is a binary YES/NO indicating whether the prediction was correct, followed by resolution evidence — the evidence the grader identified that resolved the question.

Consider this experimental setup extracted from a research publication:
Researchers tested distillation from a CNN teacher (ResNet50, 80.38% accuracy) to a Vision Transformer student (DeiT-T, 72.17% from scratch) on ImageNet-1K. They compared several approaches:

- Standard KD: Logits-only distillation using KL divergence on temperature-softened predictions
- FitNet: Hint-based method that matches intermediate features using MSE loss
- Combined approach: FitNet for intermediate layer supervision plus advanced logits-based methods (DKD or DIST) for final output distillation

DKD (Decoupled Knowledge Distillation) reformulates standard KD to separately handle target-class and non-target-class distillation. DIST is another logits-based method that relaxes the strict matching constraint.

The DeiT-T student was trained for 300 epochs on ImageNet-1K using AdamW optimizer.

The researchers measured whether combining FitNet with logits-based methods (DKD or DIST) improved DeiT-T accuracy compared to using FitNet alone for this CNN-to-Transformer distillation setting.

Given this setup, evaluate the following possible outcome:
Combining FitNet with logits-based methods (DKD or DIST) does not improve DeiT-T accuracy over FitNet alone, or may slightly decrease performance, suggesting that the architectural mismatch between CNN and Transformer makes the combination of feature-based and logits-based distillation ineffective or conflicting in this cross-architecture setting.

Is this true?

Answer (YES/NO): YES